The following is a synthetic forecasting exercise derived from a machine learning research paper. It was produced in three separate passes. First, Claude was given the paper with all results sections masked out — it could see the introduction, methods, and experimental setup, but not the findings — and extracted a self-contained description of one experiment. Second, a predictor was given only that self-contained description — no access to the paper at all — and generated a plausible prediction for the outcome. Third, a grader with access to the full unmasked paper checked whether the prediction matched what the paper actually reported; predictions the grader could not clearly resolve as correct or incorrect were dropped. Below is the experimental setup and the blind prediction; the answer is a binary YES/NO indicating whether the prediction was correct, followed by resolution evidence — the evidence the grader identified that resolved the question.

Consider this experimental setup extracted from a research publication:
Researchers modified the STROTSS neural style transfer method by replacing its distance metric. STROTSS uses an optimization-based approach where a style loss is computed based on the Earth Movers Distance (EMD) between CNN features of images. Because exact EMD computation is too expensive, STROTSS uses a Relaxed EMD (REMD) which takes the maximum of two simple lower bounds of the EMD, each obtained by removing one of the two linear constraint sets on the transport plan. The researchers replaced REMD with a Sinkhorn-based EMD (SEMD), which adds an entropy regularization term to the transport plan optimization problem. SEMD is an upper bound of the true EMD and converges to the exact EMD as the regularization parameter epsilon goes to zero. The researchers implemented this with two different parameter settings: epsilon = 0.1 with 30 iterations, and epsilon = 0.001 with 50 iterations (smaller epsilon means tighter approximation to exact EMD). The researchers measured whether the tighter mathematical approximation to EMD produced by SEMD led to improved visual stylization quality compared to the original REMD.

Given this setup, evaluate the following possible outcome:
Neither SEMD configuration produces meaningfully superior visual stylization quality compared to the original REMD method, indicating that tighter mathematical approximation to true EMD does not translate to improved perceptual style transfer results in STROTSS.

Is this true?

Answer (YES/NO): YES